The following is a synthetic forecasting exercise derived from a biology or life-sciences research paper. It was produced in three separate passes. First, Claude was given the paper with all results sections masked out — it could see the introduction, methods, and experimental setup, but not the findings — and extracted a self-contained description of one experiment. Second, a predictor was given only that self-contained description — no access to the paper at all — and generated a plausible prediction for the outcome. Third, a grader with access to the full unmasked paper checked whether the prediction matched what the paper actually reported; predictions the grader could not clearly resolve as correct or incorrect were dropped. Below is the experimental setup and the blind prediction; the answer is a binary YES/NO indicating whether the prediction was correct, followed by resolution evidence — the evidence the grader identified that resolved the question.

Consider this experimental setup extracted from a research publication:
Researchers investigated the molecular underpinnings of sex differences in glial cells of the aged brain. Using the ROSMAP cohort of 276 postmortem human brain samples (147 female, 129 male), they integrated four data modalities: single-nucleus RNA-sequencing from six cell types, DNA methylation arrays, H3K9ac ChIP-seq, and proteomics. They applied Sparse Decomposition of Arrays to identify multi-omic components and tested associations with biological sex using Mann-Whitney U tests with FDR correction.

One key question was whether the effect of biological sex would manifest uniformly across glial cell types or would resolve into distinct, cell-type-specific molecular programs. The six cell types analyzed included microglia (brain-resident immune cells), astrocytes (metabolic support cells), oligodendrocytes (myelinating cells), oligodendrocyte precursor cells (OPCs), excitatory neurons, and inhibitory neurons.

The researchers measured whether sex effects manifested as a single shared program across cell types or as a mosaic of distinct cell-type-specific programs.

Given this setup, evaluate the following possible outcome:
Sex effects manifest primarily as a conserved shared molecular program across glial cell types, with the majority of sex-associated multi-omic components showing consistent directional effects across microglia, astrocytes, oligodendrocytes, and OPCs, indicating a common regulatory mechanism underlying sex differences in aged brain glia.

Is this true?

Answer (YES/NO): NO